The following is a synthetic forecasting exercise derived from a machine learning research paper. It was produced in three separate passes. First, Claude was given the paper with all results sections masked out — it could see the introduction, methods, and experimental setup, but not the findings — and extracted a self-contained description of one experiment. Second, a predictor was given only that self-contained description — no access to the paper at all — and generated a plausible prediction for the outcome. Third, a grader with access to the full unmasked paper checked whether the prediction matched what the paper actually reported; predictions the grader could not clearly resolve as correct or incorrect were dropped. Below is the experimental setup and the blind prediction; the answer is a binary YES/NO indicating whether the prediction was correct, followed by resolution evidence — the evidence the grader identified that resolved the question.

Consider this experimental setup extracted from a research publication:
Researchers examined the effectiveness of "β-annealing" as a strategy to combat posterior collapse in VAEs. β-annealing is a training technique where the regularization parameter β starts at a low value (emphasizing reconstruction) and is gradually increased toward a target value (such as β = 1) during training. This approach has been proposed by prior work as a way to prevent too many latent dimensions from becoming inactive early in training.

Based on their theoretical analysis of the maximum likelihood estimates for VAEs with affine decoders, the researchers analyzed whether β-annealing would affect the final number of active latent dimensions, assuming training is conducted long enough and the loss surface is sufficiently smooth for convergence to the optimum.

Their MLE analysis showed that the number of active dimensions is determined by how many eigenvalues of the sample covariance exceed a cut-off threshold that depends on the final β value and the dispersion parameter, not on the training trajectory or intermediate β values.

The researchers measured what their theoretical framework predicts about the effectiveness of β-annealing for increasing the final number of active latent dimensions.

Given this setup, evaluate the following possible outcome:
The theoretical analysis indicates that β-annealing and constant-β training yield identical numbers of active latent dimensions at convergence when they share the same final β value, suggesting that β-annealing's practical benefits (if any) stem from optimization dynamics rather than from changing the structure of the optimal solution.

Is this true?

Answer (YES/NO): YES